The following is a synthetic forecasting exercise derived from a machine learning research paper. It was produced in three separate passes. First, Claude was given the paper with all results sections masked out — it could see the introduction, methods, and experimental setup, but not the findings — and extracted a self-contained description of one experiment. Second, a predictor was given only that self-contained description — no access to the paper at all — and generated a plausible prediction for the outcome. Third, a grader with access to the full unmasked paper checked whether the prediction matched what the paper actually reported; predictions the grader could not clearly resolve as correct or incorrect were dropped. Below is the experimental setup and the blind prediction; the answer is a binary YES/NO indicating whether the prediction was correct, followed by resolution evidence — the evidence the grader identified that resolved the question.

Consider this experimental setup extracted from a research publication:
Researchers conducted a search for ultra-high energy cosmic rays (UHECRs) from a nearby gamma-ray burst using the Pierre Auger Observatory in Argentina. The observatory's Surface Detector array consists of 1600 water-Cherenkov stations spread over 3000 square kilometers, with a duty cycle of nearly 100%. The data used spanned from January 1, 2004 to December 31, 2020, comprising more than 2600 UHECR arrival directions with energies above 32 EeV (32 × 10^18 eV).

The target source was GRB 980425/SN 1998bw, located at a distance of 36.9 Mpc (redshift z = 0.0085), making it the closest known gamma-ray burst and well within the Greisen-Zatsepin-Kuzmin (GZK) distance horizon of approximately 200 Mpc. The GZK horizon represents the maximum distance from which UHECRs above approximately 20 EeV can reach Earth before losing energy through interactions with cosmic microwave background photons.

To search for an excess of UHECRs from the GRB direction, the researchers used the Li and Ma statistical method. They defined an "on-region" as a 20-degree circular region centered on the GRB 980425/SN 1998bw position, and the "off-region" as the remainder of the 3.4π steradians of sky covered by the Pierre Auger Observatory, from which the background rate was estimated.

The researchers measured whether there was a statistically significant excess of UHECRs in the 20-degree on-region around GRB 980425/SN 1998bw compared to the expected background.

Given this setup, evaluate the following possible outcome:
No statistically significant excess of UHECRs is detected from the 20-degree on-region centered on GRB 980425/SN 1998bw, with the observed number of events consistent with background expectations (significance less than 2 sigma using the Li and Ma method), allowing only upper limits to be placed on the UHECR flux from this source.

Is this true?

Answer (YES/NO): NO